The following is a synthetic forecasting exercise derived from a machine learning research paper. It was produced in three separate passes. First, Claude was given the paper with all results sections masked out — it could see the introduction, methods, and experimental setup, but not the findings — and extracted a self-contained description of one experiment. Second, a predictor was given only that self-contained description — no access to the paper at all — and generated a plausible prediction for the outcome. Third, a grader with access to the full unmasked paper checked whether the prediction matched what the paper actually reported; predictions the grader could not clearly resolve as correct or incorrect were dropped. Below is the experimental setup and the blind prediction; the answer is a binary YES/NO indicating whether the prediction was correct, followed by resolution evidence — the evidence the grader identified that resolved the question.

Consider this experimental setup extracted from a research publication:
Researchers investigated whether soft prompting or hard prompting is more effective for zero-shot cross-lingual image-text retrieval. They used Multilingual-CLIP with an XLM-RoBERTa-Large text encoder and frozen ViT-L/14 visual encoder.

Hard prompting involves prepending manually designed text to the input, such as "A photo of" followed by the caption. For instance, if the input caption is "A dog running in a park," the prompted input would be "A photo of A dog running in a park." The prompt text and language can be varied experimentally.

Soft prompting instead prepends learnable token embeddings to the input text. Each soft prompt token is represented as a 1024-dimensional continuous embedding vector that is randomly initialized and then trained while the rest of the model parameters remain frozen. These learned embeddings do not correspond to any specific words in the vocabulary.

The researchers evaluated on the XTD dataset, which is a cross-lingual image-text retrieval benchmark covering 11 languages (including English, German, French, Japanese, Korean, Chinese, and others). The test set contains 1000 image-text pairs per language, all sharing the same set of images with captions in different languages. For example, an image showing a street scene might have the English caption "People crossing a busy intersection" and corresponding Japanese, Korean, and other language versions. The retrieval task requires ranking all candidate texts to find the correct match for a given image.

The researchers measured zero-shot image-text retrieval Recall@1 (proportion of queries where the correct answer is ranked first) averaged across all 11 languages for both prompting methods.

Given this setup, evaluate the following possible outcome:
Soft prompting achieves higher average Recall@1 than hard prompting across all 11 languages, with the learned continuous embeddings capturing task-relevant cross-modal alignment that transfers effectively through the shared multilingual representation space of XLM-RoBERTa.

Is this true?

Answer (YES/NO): NO